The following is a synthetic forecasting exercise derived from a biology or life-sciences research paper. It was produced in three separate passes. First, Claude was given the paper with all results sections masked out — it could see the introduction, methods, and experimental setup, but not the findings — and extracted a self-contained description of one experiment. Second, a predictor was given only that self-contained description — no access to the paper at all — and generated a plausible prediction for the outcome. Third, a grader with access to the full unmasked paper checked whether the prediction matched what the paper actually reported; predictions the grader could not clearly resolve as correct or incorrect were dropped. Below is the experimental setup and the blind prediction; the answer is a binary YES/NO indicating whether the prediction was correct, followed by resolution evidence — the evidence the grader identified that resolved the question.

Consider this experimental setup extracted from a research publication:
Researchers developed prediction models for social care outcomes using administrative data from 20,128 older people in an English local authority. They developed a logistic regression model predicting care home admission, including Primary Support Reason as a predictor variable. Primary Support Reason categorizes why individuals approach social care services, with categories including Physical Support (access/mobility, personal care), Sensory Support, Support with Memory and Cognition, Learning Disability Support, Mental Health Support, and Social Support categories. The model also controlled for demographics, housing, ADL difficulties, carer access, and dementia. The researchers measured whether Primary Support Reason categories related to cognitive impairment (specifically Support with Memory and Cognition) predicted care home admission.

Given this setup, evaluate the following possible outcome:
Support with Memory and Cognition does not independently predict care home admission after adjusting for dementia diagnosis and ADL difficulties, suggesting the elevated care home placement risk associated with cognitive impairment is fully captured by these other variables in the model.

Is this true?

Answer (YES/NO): NO